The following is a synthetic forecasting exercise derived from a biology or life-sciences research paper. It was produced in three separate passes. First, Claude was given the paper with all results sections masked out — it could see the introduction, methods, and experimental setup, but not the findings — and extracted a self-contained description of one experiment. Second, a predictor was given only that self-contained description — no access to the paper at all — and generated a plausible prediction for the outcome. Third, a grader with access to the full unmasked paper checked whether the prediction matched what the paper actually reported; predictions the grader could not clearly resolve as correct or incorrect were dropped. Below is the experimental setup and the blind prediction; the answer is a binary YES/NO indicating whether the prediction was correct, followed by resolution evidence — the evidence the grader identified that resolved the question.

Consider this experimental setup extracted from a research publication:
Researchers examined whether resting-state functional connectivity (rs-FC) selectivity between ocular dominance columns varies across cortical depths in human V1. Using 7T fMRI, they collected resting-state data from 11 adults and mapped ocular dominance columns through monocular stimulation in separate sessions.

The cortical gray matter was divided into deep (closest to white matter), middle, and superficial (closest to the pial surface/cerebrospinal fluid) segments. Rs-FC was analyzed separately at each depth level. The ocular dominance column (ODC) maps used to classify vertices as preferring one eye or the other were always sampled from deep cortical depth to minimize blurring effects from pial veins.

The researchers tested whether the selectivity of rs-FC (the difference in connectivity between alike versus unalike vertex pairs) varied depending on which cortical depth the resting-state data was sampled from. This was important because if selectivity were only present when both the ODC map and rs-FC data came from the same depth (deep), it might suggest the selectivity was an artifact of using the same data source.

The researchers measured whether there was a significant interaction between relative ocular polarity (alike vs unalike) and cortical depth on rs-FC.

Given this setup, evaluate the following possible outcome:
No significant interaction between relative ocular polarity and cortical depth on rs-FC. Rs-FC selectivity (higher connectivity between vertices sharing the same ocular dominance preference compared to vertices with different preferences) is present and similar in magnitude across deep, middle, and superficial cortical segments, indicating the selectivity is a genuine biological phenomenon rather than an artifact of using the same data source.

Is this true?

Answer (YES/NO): YES